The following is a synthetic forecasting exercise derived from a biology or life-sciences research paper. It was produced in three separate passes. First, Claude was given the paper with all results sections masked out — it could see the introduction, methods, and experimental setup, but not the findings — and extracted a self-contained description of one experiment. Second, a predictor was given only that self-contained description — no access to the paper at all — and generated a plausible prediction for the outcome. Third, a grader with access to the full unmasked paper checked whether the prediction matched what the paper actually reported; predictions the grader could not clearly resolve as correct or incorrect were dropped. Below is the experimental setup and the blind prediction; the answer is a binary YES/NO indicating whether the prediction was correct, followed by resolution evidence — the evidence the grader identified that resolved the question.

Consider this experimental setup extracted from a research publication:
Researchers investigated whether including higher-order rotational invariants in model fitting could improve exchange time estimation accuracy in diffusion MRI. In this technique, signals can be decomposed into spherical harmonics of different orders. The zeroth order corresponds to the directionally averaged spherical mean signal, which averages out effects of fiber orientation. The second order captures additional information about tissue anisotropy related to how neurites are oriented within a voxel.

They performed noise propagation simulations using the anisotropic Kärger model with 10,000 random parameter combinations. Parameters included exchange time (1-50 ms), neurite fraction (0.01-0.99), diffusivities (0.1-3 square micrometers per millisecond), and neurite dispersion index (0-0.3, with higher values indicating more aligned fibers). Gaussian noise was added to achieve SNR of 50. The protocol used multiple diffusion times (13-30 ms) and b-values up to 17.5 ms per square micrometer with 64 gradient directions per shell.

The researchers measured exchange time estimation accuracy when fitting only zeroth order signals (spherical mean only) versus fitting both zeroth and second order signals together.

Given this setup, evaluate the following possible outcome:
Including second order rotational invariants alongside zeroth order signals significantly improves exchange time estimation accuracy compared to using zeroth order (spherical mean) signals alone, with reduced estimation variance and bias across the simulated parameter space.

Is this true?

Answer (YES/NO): NO